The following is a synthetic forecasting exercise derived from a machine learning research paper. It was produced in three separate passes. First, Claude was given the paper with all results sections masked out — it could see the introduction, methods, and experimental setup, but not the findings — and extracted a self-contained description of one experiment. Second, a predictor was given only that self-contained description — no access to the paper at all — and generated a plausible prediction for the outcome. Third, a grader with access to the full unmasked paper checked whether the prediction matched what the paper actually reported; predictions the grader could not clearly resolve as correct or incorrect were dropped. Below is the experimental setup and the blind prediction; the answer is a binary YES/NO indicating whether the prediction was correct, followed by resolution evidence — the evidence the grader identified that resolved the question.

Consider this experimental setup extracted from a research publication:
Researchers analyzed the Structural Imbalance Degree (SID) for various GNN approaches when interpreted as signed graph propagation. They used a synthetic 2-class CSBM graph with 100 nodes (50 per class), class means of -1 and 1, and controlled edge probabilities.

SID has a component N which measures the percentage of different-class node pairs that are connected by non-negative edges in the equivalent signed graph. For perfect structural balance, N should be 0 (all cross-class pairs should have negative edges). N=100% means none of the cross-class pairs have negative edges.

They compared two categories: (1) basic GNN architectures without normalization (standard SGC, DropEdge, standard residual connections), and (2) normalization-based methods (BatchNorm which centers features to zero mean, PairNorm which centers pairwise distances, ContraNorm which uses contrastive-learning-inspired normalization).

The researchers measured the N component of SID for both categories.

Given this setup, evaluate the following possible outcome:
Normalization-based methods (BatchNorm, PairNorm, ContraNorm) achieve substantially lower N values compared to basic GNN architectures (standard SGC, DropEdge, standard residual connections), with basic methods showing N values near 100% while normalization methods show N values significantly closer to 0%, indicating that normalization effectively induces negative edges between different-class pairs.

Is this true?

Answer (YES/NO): YES